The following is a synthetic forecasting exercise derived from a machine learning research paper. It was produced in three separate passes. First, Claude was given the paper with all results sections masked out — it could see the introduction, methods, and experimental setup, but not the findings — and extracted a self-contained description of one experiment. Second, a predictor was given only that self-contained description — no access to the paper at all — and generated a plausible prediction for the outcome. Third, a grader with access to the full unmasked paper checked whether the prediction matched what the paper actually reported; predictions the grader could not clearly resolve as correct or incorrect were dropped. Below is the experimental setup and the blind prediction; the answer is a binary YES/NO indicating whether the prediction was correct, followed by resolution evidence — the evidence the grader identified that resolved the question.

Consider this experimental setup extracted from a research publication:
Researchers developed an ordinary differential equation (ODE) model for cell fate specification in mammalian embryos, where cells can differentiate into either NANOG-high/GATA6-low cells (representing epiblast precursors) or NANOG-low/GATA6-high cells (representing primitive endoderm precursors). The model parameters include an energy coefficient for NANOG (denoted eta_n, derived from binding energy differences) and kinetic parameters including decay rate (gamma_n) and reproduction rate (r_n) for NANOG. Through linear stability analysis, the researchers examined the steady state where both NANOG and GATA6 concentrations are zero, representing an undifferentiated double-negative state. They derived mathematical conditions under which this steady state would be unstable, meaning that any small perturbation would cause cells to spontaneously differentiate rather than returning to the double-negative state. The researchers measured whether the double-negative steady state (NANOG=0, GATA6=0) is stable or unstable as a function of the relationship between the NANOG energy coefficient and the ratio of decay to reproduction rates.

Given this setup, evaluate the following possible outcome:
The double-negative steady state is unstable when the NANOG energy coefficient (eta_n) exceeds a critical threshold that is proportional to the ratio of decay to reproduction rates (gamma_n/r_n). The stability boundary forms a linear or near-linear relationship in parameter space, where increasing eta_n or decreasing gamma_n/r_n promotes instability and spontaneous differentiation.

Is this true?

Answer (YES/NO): YES